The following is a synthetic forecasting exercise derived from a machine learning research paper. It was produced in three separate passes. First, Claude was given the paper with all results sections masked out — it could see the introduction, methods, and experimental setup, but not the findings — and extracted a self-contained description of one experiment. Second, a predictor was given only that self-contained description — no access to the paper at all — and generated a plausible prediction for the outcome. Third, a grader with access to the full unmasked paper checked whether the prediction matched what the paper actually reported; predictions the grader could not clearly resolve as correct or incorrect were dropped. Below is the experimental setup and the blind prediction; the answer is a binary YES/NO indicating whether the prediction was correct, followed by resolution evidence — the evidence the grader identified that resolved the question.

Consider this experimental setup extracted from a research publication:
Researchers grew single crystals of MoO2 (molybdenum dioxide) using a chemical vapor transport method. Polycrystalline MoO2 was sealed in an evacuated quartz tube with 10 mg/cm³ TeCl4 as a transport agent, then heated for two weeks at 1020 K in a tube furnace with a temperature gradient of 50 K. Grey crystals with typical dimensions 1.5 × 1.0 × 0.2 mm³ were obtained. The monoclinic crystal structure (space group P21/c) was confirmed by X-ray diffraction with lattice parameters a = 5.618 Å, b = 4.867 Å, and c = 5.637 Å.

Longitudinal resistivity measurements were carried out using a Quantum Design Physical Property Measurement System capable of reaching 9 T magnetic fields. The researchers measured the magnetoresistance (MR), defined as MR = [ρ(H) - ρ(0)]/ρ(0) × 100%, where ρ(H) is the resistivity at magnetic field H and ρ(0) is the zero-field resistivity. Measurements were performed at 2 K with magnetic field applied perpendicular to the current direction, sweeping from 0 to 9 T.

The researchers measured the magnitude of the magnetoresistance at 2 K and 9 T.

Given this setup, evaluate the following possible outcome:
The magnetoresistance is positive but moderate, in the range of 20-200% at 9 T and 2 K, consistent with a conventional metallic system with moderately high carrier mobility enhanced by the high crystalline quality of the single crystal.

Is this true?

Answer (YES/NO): NO